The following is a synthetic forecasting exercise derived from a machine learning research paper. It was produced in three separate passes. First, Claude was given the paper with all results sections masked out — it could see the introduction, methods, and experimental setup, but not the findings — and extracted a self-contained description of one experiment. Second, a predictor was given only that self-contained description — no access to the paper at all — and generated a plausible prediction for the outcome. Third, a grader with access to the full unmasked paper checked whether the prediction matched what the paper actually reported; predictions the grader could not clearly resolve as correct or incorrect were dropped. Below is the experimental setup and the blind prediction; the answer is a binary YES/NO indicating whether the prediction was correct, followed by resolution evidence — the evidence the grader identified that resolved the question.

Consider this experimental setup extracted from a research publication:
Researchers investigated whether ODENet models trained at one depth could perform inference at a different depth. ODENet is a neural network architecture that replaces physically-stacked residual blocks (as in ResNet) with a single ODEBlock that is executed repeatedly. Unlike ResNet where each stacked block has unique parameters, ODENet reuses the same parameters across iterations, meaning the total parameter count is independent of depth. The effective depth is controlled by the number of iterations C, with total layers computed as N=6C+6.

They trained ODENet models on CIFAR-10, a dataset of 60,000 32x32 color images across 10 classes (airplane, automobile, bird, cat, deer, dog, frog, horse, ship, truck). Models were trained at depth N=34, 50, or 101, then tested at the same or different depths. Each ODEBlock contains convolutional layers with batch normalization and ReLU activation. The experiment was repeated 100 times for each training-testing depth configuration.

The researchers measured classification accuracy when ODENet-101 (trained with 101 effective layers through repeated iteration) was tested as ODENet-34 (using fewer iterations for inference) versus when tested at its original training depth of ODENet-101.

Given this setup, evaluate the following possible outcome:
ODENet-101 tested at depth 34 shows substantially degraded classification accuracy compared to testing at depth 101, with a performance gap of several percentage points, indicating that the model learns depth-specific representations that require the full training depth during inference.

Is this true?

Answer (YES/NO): NO